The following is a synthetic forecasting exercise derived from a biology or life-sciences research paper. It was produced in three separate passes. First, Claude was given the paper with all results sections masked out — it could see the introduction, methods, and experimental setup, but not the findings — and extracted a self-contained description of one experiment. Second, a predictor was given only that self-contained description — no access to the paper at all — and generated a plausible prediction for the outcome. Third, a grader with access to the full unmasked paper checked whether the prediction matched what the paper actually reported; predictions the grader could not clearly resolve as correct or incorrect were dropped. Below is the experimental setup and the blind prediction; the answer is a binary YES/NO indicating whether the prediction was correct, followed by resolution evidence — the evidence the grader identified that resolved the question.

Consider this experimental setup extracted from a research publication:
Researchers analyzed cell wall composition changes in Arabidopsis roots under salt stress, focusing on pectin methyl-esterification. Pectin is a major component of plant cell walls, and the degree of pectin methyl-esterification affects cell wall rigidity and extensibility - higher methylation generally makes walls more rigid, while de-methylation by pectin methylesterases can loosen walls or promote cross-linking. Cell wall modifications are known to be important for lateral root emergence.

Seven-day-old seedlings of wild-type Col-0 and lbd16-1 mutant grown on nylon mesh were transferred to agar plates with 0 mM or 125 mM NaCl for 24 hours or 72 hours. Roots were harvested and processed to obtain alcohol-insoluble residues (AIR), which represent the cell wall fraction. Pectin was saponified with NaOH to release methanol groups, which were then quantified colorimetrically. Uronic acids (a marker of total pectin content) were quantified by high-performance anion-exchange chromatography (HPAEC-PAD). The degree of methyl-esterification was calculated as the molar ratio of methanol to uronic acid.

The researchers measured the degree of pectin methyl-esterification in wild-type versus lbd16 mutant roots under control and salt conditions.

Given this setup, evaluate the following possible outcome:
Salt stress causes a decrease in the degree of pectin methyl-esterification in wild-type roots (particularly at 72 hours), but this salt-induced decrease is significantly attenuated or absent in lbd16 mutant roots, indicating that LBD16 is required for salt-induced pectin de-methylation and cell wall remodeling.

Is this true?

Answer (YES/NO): NO